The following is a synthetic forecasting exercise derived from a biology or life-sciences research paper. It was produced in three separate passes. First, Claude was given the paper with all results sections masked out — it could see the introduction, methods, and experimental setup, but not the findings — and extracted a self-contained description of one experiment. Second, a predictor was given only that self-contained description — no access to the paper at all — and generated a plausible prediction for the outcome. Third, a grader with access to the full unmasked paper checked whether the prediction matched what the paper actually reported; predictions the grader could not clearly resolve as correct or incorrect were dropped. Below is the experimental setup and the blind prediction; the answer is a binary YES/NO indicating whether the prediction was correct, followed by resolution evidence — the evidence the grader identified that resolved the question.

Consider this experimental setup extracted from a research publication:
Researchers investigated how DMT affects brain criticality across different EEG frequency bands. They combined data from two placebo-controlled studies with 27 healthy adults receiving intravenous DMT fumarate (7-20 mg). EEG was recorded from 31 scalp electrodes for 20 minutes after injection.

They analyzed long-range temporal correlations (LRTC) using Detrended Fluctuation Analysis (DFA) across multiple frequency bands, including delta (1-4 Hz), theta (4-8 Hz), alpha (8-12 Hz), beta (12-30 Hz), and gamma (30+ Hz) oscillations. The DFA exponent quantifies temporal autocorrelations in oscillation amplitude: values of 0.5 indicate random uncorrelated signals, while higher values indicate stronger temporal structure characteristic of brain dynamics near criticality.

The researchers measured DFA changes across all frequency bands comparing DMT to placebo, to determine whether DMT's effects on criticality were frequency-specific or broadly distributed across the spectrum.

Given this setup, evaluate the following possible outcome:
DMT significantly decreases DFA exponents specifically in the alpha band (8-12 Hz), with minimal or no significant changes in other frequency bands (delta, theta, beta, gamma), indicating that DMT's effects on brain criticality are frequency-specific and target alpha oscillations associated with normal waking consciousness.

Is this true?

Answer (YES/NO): NO